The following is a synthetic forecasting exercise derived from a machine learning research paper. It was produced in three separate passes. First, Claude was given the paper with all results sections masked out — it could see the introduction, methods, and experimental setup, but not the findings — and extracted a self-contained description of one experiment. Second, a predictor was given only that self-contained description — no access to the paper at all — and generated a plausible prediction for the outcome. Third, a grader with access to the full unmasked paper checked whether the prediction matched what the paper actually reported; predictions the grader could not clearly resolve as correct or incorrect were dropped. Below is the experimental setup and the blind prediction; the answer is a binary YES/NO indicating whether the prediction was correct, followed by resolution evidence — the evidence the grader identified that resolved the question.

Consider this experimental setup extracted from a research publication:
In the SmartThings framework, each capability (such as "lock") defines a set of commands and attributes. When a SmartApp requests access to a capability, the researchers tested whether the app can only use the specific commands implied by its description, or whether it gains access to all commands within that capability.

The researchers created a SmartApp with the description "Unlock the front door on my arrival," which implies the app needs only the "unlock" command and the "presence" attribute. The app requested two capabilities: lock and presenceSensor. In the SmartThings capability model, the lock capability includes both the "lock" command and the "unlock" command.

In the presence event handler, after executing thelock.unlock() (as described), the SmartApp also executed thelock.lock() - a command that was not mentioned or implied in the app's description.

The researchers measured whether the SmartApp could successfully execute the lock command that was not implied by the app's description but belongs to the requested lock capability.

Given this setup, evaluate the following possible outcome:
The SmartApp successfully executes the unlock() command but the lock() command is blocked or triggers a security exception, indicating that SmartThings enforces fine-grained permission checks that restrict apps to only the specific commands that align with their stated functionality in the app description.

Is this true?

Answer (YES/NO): NO